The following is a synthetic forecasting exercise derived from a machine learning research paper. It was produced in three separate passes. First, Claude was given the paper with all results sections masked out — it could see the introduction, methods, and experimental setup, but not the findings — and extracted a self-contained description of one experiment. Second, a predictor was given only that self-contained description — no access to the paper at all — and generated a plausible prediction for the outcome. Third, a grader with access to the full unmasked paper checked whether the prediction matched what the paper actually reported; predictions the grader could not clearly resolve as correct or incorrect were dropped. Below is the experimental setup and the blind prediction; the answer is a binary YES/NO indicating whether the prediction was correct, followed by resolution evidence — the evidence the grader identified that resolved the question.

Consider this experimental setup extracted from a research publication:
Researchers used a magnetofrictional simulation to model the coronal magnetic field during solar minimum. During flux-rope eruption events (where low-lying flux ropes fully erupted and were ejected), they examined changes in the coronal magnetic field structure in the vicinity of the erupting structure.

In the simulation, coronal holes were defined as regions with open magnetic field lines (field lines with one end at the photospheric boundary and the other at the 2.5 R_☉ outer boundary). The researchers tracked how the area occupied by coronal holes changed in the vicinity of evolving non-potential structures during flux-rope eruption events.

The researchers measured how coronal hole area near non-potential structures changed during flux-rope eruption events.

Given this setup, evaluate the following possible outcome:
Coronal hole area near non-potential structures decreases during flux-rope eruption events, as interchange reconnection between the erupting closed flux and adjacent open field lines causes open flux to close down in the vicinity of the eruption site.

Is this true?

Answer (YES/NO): NO